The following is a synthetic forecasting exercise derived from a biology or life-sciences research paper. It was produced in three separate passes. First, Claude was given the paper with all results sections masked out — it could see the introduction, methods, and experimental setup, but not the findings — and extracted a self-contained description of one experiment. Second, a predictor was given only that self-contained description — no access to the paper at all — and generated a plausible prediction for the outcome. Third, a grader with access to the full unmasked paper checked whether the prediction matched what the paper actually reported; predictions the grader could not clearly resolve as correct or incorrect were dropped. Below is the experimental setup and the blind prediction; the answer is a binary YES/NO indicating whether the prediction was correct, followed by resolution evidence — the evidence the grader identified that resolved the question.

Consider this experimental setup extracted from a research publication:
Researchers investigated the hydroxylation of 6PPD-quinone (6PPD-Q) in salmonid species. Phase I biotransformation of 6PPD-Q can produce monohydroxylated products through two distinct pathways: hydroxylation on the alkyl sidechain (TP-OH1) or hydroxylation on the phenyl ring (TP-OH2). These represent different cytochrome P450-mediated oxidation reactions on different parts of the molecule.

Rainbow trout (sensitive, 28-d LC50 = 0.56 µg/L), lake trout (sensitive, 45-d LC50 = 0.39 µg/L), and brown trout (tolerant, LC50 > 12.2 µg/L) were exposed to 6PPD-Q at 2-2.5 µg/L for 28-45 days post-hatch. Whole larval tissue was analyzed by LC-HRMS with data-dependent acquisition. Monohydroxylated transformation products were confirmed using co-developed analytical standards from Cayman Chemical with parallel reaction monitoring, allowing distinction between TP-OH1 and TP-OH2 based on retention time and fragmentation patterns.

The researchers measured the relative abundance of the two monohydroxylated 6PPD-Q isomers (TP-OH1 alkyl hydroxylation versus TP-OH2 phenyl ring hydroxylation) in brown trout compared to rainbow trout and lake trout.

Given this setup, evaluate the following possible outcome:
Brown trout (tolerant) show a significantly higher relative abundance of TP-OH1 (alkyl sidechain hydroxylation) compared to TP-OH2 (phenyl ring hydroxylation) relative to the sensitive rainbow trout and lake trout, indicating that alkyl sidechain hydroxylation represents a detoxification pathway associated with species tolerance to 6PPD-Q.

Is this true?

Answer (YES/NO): NO